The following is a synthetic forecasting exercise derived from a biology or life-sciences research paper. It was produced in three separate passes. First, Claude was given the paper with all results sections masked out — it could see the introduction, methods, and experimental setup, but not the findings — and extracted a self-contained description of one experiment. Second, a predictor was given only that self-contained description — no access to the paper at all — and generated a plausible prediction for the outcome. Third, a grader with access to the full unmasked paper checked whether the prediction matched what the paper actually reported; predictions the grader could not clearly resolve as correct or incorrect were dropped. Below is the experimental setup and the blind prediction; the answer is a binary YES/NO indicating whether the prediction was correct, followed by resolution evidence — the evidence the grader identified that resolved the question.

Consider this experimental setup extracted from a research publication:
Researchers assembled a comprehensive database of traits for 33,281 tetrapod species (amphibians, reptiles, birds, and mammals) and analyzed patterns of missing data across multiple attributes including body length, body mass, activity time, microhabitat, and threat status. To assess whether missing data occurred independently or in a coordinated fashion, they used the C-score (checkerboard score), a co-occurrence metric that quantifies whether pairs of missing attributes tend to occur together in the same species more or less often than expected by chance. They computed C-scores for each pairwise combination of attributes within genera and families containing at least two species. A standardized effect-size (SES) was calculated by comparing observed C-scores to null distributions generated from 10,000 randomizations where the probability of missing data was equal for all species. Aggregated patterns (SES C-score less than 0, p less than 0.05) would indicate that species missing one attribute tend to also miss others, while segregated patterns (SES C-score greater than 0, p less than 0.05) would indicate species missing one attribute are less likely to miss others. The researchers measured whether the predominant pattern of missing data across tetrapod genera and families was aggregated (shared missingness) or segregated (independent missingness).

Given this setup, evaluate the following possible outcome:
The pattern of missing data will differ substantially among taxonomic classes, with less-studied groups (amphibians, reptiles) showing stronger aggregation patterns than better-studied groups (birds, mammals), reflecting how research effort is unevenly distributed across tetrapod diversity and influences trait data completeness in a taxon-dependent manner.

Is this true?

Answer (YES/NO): YES